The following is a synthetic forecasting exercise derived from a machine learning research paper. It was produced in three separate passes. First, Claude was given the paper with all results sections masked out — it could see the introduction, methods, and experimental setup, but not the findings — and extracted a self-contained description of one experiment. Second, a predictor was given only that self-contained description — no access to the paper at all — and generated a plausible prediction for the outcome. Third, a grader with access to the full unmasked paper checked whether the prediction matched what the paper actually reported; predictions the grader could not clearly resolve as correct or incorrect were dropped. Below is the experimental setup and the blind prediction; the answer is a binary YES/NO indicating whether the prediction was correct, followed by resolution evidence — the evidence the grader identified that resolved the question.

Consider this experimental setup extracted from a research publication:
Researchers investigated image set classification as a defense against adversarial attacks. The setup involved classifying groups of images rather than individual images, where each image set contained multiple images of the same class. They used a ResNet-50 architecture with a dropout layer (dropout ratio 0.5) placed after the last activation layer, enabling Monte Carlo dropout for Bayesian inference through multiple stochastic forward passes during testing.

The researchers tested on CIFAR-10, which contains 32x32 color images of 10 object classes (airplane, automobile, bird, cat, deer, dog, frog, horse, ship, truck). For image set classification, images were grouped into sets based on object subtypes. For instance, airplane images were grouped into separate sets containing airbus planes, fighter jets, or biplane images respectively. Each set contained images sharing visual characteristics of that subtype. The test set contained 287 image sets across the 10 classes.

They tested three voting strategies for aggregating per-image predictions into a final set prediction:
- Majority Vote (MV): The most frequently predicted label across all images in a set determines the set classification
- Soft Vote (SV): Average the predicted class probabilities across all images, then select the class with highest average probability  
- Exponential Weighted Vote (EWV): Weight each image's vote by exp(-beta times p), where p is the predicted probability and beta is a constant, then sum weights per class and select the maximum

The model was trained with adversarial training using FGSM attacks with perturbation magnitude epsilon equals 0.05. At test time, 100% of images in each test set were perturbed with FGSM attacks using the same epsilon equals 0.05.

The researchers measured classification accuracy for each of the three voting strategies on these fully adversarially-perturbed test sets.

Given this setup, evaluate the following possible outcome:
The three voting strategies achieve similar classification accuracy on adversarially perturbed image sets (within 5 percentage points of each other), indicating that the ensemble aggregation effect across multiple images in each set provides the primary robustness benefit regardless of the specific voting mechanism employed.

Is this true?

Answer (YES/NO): YES